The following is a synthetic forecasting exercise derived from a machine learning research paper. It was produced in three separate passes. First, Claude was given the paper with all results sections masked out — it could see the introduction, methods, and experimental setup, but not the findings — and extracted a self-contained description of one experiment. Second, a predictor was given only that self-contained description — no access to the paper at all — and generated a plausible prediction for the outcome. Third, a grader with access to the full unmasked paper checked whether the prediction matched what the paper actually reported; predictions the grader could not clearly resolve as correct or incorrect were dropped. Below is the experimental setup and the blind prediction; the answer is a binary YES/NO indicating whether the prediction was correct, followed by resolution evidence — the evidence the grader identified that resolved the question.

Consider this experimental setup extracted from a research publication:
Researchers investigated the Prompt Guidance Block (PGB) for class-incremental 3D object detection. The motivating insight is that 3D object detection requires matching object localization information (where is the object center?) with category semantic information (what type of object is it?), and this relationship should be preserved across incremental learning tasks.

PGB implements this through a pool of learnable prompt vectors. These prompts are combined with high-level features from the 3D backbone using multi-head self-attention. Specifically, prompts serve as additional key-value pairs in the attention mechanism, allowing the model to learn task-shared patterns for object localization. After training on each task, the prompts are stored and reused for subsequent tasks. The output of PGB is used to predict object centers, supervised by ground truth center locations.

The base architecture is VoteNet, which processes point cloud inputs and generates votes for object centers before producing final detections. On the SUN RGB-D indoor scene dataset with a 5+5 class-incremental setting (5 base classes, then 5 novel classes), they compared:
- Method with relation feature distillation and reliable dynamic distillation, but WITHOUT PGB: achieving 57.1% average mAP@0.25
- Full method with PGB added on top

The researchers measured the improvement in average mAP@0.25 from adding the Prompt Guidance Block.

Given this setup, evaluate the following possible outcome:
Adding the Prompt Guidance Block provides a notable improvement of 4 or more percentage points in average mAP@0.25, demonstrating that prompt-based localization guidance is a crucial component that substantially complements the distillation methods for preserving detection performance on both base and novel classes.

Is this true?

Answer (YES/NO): NO